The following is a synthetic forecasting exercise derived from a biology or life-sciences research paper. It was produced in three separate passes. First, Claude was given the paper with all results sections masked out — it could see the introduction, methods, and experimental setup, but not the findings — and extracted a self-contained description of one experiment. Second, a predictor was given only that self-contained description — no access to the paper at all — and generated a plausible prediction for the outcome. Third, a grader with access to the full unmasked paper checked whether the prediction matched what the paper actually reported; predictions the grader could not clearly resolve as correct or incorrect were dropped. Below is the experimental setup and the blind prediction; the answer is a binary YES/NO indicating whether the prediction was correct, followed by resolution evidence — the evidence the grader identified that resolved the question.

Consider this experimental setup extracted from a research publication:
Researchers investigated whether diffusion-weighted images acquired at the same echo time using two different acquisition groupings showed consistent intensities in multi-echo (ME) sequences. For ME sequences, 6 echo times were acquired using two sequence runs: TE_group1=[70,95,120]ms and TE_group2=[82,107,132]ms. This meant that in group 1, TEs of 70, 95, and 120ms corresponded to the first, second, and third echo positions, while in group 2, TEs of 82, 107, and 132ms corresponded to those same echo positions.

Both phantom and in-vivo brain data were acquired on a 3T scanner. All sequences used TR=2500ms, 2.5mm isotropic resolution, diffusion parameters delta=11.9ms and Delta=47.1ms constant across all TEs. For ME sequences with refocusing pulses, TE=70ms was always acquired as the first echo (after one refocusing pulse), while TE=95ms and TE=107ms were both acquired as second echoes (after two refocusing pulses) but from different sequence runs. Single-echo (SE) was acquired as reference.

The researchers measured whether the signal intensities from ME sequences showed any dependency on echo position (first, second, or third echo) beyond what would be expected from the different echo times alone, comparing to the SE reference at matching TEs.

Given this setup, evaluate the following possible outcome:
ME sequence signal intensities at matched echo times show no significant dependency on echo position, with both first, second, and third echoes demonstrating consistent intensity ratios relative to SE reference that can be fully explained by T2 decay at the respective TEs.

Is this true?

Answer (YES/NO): NO